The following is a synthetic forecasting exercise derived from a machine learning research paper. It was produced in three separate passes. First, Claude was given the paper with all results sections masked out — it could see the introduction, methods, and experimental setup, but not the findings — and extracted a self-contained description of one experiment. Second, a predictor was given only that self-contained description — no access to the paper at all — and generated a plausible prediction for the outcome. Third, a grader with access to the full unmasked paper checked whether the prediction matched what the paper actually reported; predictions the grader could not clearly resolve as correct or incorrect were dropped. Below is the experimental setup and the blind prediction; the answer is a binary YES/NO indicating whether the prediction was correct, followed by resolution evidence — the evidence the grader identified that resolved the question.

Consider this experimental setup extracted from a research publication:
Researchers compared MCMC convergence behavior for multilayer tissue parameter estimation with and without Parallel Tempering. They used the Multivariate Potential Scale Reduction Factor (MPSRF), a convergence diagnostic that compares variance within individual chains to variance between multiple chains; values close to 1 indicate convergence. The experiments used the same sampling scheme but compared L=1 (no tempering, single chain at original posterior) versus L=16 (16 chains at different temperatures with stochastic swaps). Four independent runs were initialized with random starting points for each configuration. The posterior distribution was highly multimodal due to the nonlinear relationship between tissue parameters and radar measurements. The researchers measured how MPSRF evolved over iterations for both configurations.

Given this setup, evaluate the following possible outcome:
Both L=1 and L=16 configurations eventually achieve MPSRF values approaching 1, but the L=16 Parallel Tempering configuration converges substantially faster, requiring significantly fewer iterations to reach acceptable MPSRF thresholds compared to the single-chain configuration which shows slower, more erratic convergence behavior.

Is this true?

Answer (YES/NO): NO